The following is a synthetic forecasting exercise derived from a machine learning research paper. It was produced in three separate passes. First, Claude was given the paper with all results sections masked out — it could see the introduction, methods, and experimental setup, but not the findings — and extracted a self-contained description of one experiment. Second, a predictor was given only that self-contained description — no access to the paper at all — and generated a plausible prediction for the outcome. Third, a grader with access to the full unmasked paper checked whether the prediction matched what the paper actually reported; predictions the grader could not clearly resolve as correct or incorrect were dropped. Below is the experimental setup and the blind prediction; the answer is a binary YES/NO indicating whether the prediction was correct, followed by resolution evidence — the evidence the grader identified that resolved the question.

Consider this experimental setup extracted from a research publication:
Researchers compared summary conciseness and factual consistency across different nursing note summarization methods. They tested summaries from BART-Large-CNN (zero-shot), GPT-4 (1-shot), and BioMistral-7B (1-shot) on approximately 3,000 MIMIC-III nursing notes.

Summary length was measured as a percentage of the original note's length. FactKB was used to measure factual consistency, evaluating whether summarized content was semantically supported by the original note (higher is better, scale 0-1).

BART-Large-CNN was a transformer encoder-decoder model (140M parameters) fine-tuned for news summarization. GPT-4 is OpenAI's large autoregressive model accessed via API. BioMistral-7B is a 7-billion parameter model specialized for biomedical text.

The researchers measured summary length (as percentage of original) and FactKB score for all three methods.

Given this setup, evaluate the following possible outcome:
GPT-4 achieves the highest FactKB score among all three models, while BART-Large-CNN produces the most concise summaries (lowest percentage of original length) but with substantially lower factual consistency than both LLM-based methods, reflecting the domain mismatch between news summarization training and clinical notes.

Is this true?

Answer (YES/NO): NO